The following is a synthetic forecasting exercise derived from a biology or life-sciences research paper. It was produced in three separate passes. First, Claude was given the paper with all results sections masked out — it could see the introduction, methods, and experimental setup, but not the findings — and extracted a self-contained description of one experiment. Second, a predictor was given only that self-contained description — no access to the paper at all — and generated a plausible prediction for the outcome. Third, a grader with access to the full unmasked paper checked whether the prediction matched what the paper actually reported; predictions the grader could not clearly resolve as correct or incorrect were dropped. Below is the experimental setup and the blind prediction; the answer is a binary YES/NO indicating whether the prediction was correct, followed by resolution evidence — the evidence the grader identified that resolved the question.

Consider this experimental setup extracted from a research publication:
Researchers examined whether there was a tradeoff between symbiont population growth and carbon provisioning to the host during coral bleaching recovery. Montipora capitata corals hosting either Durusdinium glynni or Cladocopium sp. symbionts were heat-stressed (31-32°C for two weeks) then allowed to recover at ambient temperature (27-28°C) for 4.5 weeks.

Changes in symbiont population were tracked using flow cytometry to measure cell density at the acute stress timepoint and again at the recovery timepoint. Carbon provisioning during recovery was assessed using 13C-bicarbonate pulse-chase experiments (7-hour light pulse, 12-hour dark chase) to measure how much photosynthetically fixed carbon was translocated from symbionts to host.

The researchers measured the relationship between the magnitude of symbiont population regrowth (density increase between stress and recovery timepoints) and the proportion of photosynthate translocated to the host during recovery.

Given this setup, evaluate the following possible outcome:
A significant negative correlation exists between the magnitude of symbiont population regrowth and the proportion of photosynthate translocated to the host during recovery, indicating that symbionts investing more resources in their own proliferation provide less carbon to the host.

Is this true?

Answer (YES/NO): NO